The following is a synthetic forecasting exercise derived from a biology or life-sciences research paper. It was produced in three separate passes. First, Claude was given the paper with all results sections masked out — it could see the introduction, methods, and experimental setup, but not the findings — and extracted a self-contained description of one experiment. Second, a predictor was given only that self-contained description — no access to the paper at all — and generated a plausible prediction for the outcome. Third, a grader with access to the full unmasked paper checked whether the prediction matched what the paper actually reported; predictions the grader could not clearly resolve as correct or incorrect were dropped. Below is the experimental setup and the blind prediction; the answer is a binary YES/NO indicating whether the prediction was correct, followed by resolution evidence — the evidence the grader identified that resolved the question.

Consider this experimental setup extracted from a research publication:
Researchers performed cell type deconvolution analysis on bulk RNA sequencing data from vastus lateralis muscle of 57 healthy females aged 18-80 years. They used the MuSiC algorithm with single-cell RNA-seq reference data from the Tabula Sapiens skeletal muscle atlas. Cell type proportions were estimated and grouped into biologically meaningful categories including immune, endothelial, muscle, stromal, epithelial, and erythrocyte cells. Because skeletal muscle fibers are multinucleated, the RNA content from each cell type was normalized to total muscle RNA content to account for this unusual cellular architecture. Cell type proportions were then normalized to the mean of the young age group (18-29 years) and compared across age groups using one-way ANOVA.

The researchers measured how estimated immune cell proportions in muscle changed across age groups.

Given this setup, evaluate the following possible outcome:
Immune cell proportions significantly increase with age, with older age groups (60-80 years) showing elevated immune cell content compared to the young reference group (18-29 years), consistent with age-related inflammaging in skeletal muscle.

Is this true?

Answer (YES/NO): NO